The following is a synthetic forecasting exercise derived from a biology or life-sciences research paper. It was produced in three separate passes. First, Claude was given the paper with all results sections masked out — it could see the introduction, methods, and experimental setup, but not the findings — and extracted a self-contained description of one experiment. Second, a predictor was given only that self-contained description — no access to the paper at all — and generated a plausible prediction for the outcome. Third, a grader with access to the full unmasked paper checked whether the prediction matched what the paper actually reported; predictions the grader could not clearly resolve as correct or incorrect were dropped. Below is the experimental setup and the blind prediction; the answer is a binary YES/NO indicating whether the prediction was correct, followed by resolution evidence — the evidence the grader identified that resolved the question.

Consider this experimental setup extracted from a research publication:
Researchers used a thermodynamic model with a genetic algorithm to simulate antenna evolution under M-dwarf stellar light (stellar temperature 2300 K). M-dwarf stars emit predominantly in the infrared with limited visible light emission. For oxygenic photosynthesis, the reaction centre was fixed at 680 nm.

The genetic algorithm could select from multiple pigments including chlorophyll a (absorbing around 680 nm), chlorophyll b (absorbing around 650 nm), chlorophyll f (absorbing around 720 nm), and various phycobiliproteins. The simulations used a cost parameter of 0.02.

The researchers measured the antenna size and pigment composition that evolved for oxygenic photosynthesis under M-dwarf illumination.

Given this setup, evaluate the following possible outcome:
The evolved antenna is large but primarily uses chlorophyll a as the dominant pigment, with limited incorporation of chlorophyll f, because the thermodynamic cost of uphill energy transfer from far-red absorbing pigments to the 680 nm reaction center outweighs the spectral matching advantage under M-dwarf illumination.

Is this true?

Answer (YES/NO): NO